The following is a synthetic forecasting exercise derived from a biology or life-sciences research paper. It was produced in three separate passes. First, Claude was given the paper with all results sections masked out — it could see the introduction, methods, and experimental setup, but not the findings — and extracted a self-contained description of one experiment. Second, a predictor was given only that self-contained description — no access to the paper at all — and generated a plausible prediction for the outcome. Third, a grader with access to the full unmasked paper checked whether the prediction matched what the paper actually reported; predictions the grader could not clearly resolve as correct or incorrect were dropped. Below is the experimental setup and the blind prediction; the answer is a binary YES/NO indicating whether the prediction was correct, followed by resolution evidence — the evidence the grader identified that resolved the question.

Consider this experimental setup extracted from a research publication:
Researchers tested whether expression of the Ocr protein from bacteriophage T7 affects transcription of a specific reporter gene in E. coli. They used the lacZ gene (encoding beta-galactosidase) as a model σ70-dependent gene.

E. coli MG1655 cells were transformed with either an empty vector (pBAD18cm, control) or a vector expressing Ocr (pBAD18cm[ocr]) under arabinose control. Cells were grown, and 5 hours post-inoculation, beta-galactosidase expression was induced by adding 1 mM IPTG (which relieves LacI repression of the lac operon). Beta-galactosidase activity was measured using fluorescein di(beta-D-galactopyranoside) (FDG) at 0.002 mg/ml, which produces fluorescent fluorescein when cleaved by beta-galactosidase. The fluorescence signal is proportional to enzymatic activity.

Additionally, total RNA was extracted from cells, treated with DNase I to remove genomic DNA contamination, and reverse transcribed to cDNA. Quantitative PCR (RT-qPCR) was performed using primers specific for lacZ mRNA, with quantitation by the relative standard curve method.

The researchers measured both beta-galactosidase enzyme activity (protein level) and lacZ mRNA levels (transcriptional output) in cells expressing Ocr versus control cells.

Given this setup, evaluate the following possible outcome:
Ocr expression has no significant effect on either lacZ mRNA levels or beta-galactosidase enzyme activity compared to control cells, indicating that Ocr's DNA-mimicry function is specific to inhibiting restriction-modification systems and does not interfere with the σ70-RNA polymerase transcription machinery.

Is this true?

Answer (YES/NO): NO